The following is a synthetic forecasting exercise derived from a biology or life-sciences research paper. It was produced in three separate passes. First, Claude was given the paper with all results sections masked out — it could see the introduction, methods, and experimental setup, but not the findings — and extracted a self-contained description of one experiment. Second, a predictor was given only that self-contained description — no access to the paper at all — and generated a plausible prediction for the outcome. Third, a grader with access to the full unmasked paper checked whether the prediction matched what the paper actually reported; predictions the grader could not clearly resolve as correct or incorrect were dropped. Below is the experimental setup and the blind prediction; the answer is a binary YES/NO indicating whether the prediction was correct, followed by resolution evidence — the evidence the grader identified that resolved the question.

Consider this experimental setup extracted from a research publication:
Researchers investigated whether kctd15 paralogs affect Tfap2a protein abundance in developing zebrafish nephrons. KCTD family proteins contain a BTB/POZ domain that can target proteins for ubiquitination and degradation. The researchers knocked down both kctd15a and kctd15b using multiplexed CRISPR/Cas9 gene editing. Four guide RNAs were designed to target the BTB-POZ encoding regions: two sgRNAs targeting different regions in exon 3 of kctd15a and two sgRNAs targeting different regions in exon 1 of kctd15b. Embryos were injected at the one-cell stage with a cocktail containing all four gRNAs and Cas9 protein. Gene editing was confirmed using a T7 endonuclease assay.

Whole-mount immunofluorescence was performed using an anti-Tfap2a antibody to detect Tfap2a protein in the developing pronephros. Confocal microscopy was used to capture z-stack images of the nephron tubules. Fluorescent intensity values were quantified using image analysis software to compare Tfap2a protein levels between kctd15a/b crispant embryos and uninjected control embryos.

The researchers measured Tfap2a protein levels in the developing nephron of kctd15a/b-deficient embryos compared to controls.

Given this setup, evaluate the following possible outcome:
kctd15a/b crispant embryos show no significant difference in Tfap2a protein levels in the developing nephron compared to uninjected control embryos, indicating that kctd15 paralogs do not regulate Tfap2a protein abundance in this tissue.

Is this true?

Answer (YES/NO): NO